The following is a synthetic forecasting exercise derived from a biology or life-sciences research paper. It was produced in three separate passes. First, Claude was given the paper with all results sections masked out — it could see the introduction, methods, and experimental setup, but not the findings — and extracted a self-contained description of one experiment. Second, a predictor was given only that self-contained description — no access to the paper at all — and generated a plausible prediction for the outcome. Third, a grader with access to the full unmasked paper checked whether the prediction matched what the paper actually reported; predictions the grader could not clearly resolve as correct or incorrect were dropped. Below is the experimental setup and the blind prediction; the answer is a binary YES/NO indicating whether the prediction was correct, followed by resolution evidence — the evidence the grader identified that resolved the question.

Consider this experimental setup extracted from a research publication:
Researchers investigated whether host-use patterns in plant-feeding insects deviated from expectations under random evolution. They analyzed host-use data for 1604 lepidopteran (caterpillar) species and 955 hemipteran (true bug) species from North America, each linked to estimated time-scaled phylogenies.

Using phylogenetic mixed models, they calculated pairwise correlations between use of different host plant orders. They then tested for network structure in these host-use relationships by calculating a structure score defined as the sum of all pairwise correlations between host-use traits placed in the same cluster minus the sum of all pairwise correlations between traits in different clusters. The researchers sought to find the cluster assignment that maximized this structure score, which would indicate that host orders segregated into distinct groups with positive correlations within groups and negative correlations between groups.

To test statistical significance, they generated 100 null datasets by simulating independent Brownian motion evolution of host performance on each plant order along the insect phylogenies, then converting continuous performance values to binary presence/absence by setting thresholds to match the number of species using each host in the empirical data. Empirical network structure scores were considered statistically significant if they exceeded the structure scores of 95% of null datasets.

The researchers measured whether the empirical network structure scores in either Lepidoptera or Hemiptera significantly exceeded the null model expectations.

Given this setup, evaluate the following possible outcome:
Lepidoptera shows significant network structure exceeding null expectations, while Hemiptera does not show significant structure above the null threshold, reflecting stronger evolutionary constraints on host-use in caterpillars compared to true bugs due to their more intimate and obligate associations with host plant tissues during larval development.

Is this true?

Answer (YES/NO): NO